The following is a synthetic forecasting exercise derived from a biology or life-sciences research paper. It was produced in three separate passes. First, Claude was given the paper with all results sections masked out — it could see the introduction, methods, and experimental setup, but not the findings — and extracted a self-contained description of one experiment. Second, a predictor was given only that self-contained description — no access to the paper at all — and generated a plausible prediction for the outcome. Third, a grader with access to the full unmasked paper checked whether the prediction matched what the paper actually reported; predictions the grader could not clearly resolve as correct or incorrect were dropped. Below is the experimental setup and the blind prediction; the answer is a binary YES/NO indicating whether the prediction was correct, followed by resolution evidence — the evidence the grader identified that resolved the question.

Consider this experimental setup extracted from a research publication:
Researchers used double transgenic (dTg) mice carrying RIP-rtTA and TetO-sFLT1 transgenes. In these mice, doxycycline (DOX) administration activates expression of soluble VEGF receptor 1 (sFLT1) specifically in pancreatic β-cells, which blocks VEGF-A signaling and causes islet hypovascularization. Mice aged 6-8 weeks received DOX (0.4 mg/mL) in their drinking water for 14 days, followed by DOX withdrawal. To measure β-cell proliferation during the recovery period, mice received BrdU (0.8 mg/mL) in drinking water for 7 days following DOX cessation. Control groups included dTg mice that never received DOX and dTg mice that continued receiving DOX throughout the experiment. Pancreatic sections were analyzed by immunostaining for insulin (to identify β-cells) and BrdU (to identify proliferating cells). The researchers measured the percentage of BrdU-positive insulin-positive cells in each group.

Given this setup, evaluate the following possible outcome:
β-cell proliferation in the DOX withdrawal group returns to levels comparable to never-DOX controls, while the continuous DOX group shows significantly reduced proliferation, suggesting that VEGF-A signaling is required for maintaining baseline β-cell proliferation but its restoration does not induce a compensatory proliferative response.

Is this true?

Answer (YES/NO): NO